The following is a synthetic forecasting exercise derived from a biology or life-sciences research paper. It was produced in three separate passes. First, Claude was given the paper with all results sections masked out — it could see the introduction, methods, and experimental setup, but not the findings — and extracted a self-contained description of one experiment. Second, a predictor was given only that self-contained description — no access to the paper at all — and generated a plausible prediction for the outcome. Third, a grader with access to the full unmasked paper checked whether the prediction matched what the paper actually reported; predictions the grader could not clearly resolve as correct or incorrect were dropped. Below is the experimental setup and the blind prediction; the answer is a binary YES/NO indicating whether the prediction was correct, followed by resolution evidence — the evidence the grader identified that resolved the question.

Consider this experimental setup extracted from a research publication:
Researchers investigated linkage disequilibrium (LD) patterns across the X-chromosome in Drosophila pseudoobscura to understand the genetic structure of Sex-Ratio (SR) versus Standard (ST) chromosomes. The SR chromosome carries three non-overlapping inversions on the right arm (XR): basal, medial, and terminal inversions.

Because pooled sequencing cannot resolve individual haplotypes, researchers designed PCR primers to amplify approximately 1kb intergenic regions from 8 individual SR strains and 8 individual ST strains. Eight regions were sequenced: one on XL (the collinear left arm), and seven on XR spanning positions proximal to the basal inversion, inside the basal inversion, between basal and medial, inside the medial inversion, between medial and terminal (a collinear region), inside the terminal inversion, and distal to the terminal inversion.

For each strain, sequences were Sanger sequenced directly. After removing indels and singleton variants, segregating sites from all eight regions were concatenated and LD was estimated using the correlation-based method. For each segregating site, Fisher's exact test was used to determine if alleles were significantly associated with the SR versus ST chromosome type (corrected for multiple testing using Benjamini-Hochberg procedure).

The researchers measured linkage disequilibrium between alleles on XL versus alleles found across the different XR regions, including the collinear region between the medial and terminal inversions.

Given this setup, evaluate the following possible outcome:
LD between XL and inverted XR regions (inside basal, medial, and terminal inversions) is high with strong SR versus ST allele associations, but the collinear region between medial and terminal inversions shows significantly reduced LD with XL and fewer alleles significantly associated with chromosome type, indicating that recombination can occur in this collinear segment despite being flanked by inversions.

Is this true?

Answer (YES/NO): NO